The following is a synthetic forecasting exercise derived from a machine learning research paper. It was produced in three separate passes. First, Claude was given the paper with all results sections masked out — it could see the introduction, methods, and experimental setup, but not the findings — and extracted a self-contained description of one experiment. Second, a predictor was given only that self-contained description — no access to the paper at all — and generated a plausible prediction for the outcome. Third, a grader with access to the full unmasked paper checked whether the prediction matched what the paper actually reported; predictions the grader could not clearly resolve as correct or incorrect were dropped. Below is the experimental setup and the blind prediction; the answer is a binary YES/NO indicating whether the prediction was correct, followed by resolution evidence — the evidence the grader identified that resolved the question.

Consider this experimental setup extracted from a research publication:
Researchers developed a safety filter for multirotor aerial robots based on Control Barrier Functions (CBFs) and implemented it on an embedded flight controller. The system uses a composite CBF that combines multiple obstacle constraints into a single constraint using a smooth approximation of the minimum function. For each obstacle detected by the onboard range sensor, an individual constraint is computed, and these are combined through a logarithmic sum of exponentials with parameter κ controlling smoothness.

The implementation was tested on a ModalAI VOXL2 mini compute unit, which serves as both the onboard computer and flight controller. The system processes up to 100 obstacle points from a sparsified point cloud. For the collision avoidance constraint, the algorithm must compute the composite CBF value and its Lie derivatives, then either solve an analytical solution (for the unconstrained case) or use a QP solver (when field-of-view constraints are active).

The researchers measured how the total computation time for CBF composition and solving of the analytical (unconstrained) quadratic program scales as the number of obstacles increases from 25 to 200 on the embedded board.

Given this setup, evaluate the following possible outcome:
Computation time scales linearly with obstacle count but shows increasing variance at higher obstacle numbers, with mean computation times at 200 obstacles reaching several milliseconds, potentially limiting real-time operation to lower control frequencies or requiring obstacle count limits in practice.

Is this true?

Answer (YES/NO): NO